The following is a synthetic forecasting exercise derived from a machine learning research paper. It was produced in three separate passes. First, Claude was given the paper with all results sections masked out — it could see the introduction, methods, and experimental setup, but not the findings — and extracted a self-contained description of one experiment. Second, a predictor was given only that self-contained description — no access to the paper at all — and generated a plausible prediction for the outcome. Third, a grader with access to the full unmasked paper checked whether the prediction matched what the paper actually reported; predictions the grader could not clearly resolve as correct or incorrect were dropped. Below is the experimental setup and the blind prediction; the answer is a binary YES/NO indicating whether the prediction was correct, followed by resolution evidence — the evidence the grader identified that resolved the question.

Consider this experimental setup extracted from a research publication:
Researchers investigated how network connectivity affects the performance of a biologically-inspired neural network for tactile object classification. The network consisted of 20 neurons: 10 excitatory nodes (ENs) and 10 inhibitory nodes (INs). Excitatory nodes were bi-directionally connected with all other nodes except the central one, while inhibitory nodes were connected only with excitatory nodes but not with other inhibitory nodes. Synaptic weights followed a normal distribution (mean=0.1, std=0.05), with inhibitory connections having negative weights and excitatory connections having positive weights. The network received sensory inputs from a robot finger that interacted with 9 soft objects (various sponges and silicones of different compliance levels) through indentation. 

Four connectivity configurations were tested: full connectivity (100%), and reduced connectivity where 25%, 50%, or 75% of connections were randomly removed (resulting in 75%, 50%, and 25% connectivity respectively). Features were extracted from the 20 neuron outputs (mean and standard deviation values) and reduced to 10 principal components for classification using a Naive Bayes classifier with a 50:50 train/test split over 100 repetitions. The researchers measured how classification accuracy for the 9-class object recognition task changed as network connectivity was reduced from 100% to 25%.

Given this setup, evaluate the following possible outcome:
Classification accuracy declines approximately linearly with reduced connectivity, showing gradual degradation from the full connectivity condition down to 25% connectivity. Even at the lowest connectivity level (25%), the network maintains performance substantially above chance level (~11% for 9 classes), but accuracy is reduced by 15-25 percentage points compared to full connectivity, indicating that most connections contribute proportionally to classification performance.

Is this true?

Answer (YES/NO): NO